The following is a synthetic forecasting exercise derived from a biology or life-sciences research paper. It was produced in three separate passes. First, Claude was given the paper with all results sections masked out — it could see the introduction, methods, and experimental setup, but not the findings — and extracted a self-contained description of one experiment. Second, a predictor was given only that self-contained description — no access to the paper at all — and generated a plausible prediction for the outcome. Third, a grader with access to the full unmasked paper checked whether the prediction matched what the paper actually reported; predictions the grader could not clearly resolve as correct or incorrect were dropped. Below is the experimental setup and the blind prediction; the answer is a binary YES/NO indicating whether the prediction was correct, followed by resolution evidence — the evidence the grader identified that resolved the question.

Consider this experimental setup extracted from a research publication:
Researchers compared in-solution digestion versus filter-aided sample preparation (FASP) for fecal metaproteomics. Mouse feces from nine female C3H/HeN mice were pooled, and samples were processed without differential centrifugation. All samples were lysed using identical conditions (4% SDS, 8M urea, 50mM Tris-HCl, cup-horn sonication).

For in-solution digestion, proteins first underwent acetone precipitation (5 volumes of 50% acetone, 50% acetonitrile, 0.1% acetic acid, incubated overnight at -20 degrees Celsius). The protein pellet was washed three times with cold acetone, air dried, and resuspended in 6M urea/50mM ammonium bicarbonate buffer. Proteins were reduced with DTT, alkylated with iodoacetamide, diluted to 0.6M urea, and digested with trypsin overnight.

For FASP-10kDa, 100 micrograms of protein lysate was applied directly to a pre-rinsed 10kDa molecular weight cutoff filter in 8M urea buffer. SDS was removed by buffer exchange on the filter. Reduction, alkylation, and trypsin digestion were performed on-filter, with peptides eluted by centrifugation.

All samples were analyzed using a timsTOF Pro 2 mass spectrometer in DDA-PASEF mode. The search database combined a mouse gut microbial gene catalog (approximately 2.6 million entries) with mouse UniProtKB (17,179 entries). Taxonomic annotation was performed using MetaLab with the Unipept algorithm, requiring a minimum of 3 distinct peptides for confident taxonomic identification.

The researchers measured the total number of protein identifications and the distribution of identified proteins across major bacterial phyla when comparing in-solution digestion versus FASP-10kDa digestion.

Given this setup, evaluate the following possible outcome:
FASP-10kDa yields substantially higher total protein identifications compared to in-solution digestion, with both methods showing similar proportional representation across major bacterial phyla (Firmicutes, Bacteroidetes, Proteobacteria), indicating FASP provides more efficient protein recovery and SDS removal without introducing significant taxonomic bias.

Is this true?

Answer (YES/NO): NO